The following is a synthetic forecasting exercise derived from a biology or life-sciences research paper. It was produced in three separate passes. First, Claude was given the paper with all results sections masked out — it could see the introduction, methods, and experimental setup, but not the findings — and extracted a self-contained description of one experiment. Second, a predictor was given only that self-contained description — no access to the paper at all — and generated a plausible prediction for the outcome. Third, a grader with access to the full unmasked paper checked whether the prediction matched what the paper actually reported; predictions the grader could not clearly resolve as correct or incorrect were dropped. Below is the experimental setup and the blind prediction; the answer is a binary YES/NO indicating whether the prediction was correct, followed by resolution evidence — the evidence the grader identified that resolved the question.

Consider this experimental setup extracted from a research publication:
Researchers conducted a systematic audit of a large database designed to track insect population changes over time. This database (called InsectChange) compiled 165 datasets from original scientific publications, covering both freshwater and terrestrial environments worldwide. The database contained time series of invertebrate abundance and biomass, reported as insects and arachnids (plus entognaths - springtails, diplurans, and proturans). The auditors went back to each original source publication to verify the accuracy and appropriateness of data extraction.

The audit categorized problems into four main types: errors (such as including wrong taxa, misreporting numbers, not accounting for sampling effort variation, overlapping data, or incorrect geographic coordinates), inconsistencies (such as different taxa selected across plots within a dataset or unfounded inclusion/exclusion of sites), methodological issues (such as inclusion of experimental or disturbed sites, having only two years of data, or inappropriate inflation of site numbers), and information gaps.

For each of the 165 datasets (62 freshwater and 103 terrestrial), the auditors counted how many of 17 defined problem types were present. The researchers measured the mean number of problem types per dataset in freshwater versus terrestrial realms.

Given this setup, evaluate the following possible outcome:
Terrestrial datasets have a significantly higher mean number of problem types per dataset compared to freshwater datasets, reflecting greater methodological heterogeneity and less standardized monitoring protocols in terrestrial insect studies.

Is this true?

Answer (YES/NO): NO